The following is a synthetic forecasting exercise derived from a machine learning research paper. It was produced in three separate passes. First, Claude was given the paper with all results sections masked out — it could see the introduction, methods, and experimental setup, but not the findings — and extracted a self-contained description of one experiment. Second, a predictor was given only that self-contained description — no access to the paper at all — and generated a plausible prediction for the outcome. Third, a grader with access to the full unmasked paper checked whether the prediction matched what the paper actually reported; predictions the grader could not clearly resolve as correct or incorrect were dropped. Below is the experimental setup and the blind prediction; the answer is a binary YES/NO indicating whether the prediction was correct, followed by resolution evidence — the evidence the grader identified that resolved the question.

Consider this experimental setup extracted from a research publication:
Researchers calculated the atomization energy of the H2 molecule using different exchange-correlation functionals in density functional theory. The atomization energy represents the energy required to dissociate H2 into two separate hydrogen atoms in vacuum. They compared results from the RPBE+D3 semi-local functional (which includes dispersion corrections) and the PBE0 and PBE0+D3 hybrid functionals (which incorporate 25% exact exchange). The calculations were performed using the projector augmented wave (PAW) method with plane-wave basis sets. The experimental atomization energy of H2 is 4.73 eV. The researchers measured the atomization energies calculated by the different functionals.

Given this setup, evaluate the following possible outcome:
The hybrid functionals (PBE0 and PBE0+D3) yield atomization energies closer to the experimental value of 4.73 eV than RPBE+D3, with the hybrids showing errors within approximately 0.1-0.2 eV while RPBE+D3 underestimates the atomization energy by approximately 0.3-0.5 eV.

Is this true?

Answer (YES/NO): NO